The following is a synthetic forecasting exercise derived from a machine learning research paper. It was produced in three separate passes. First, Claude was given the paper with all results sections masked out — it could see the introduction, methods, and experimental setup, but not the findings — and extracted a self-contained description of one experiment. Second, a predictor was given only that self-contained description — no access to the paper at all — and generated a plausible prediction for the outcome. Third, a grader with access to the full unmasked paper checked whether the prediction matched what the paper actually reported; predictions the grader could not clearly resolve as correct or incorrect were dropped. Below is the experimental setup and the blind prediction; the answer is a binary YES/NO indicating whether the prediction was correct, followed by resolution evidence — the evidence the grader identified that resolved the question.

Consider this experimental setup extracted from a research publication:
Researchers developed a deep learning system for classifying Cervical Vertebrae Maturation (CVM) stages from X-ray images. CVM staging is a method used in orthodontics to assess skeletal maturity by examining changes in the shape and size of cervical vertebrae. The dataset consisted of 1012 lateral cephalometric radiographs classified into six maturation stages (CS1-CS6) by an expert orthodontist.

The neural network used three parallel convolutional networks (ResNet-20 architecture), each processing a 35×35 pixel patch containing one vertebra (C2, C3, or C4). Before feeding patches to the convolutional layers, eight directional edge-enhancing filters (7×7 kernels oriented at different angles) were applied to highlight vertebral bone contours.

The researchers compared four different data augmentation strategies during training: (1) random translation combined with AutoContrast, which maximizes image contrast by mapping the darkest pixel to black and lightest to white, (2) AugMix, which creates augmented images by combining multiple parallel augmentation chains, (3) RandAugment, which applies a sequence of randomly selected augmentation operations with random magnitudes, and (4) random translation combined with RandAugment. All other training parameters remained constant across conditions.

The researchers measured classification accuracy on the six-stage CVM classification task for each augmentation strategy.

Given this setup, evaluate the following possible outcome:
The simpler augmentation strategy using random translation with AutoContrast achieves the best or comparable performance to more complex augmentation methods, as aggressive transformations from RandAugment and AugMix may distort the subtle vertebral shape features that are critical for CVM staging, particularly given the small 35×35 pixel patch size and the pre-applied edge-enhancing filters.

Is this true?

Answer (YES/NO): YES